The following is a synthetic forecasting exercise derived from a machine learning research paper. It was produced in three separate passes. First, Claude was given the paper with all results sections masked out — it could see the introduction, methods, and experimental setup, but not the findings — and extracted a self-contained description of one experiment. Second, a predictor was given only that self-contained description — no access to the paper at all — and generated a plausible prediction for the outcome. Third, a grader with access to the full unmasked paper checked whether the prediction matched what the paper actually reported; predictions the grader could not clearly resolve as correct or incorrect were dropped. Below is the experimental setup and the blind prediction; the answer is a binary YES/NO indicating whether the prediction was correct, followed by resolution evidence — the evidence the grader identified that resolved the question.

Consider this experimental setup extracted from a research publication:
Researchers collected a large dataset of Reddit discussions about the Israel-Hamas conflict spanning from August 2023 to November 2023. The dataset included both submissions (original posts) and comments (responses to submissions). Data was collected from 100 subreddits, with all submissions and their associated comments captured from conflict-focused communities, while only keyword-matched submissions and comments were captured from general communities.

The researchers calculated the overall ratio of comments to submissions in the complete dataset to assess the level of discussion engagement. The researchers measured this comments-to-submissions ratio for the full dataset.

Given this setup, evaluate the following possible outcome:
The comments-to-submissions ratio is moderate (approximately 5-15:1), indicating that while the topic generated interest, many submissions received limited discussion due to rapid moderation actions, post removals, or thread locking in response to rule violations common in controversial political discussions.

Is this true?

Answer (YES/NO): NO